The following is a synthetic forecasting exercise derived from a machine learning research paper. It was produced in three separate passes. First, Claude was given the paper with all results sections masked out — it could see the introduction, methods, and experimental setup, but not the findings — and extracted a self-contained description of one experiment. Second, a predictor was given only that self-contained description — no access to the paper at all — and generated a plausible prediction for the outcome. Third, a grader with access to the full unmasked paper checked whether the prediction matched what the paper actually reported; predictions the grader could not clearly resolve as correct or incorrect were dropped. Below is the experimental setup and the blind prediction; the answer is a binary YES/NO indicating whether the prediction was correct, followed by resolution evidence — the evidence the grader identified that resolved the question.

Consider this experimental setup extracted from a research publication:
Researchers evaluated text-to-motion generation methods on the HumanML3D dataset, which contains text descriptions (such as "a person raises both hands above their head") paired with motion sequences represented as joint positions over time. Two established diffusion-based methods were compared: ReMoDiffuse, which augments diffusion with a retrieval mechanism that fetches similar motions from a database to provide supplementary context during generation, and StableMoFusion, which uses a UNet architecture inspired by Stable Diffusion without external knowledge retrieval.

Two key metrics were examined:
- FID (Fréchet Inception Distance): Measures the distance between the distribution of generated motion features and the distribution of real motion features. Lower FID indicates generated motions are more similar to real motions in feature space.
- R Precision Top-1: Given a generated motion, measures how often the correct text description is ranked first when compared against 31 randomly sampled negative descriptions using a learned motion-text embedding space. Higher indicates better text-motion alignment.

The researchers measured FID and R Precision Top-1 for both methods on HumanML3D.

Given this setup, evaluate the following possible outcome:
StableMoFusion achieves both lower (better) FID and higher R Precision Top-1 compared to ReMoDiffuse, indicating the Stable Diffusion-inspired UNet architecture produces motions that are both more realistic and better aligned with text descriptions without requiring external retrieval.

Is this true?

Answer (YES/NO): NO